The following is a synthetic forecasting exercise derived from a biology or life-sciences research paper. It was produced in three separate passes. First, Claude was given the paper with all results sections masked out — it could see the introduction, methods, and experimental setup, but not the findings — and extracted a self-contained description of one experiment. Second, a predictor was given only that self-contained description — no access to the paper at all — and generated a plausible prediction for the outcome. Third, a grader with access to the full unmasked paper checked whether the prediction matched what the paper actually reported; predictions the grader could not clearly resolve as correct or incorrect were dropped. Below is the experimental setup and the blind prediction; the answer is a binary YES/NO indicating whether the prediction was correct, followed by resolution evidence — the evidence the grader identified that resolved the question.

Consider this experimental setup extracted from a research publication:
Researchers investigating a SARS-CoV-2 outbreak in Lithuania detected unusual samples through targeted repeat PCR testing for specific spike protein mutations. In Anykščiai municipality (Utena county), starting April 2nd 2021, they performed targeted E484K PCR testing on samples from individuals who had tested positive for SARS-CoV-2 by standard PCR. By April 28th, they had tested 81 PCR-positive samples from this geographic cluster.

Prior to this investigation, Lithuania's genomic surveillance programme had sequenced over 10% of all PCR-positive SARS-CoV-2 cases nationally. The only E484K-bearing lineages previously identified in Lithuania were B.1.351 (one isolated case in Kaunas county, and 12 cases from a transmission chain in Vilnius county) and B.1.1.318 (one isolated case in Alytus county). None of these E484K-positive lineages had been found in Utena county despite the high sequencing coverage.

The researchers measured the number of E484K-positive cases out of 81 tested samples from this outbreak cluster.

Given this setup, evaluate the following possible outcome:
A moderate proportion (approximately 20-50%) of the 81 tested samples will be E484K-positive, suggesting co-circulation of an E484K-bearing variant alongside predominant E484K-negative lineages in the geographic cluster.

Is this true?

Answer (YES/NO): NO